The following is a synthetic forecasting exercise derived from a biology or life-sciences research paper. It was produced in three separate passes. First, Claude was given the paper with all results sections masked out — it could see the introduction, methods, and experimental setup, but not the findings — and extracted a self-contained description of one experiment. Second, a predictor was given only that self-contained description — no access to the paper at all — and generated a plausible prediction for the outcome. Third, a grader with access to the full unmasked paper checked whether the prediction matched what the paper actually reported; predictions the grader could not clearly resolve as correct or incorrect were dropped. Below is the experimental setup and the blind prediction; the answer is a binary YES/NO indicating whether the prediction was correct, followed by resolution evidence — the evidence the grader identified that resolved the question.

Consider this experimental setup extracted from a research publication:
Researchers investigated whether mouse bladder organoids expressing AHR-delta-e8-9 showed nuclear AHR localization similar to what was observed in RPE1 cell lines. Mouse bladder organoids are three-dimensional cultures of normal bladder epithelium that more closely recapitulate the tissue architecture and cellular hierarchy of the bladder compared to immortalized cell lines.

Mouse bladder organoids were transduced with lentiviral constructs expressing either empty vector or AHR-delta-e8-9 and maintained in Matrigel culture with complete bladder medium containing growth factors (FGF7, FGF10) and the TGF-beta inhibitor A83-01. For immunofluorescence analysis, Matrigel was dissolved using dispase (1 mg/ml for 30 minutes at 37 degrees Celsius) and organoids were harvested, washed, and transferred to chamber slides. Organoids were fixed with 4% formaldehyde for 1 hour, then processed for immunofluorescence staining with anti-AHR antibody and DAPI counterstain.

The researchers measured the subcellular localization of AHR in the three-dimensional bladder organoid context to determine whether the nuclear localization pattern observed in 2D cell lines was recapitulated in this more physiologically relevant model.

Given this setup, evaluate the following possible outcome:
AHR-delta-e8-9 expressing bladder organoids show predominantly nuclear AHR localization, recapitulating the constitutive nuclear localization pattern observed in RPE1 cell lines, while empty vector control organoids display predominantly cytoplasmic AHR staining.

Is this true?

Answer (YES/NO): YES